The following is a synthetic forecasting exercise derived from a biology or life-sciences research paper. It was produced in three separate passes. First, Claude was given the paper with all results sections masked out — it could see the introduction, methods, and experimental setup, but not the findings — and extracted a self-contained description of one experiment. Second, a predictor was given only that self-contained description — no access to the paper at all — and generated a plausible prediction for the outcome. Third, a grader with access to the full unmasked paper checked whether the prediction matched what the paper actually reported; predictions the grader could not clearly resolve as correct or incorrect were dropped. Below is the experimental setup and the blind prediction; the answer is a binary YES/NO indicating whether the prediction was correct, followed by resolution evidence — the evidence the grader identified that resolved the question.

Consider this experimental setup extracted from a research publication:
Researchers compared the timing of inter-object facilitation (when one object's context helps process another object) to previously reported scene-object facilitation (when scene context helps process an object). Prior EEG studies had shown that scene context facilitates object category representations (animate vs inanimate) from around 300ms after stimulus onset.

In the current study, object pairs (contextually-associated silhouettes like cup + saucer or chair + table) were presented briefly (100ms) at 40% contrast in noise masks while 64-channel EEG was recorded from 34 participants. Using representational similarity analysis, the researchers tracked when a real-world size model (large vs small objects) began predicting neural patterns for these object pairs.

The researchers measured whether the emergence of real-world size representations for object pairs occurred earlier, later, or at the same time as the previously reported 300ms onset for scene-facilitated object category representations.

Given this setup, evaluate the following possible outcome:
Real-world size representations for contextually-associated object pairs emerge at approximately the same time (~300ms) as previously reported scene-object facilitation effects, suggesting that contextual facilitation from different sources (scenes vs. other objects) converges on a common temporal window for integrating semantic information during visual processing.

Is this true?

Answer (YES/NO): NO